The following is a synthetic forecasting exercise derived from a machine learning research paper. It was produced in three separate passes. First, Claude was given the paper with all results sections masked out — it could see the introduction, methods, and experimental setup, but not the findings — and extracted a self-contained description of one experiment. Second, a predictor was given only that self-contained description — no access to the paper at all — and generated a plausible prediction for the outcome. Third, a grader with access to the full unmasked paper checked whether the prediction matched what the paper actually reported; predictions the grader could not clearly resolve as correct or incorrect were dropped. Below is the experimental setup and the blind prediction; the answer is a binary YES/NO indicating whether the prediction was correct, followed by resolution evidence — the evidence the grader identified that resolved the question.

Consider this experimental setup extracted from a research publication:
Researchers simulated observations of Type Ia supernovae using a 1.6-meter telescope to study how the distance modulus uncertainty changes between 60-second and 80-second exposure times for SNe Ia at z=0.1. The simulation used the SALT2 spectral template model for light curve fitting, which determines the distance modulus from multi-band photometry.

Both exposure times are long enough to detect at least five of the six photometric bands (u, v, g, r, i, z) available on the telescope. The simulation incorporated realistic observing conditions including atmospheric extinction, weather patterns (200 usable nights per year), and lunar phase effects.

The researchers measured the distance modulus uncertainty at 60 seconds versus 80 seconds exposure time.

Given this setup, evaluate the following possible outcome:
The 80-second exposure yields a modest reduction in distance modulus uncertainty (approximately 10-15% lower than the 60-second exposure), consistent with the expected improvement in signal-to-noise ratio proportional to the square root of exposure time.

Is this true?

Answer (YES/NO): NO